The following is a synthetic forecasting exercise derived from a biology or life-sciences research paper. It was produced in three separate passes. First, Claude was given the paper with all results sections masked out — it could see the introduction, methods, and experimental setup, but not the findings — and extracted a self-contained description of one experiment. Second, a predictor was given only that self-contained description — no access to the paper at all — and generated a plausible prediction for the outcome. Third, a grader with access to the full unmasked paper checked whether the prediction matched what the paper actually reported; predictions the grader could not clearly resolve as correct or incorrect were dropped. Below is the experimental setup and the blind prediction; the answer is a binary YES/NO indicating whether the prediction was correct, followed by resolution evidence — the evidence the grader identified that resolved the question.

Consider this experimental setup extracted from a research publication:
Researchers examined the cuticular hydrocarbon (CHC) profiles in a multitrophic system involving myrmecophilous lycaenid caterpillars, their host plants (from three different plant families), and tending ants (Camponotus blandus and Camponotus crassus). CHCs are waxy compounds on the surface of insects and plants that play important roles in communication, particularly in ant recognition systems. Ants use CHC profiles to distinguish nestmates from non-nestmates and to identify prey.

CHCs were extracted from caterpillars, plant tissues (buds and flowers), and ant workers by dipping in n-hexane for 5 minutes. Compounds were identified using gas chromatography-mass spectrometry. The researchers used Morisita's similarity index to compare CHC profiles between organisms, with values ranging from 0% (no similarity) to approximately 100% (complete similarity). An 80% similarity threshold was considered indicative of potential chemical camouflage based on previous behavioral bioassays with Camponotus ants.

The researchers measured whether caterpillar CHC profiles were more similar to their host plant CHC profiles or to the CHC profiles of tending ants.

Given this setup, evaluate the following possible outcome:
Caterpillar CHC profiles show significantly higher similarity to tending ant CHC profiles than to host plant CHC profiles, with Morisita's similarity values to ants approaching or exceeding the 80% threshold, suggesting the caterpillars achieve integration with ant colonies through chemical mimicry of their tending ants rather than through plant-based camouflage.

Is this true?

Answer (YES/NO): NO